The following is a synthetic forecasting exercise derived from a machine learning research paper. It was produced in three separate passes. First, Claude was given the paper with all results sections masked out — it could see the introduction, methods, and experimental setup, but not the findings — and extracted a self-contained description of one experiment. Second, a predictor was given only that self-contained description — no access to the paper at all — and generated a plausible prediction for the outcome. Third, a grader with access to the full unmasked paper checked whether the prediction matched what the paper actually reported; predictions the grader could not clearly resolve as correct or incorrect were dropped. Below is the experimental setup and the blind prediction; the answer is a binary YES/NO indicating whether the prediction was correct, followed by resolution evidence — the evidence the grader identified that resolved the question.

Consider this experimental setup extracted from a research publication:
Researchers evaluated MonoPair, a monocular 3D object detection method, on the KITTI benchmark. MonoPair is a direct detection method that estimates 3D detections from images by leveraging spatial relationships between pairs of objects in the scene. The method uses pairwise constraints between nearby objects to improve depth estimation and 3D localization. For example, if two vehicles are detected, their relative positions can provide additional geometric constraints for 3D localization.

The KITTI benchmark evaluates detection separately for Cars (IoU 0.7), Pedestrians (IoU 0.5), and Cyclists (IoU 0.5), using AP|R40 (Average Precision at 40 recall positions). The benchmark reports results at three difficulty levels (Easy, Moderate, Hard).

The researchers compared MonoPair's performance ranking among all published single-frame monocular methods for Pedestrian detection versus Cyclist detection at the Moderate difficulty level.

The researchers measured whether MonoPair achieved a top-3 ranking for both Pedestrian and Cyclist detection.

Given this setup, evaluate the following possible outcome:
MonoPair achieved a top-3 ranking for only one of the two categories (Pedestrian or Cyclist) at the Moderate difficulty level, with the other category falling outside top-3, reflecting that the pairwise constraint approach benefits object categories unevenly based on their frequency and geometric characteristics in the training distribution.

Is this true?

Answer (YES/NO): NO